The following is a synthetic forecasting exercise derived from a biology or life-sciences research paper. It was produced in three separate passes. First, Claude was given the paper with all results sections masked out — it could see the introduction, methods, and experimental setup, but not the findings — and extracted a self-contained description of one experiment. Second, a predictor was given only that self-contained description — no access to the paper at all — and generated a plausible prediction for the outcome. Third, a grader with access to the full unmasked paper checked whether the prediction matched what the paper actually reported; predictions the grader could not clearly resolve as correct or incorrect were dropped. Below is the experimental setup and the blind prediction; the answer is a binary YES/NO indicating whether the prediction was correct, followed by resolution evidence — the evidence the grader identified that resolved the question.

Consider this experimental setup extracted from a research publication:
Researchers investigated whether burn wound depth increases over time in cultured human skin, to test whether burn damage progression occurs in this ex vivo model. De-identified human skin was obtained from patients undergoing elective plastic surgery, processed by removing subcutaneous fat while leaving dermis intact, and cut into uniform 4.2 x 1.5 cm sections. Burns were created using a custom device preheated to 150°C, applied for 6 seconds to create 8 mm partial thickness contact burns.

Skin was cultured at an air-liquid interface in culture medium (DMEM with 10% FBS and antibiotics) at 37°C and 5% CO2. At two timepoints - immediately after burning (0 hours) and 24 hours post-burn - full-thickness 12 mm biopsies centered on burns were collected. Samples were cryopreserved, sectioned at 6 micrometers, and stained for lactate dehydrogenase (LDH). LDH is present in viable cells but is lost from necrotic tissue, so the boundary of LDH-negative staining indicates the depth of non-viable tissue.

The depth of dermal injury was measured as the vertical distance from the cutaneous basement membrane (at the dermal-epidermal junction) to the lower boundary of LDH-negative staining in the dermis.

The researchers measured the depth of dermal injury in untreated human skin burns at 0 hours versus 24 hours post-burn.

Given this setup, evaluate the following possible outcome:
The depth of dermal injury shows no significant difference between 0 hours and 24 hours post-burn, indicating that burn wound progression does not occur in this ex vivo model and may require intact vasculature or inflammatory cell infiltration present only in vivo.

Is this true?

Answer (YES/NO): YES